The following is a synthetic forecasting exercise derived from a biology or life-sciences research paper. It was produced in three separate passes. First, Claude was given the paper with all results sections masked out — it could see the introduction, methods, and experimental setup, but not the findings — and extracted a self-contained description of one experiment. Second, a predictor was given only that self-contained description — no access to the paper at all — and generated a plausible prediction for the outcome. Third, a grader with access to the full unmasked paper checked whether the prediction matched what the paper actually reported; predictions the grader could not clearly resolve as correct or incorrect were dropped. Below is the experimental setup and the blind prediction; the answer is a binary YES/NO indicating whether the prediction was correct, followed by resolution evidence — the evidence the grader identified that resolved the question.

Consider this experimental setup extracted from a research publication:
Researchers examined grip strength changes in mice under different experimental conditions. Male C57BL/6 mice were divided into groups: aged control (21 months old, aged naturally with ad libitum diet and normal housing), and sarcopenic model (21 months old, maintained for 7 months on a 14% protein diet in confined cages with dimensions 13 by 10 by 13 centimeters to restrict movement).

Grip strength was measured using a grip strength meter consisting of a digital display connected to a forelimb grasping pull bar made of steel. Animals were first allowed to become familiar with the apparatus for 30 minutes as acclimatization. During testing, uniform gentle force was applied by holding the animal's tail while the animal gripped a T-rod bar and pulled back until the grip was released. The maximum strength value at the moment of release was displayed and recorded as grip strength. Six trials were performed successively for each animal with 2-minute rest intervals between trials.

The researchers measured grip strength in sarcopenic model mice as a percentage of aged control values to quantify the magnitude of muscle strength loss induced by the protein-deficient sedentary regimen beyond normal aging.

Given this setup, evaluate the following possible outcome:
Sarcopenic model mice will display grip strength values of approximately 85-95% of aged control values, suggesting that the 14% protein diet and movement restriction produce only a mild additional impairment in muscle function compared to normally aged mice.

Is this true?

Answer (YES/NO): NO